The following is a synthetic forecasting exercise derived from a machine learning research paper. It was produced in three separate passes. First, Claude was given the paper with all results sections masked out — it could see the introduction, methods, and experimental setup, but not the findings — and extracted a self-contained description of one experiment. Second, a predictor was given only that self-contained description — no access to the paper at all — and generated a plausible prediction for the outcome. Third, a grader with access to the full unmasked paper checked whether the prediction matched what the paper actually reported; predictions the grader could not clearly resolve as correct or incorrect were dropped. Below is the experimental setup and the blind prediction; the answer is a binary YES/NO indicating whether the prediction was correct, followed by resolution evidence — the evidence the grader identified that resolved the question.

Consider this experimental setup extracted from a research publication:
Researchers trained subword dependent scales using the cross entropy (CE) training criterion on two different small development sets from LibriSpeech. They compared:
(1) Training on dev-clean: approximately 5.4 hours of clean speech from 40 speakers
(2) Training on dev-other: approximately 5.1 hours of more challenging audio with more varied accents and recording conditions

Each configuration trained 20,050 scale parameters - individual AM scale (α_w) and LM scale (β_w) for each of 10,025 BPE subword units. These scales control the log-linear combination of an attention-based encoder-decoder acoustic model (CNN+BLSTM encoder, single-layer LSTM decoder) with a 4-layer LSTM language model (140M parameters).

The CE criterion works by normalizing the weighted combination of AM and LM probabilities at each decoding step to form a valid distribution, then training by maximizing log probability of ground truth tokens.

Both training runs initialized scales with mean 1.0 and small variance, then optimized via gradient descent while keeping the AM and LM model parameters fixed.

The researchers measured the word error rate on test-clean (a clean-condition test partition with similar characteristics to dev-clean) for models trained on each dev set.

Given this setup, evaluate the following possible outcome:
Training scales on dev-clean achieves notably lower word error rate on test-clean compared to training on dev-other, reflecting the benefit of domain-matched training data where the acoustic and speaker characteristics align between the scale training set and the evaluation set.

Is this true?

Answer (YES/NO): NO